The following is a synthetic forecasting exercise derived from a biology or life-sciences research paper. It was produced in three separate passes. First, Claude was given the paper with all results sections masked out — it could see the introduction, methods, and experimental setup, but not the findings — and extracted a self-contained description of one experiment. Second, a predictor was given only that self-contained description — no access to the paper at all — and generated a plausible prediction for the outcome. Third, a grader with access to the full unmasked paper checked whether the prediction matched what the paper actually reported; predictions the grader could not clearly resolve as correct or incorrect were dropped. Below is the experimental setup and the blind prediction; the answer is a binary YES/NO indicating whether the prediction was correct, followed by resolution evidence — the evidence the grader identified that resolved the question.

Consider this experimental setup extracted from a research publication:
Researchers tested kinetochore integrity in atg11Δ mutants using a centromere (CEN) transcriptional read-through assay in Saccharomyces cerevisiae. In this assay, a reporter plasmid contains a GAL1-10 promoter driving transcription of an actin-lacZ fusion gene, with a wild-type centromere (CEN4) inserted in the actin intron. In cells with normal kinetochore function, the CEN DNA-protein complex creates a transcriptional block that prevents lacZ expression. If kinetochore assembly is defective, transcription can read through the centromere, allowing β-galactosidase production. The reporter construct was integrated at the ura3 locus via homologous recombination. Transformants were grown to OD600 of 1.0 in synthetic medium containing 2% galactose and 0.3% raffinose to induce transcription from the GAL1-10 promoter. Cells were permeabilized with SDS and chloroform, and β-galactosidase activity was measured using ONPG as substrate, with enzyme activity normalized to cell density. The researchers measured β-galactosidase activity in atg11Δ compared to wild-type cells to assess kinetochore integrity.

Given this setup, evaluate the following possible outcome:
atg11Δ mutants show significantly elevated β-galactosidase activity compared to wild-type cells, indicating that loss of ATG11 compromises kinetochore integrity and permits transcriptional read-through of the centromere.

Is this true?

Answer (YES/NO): NO